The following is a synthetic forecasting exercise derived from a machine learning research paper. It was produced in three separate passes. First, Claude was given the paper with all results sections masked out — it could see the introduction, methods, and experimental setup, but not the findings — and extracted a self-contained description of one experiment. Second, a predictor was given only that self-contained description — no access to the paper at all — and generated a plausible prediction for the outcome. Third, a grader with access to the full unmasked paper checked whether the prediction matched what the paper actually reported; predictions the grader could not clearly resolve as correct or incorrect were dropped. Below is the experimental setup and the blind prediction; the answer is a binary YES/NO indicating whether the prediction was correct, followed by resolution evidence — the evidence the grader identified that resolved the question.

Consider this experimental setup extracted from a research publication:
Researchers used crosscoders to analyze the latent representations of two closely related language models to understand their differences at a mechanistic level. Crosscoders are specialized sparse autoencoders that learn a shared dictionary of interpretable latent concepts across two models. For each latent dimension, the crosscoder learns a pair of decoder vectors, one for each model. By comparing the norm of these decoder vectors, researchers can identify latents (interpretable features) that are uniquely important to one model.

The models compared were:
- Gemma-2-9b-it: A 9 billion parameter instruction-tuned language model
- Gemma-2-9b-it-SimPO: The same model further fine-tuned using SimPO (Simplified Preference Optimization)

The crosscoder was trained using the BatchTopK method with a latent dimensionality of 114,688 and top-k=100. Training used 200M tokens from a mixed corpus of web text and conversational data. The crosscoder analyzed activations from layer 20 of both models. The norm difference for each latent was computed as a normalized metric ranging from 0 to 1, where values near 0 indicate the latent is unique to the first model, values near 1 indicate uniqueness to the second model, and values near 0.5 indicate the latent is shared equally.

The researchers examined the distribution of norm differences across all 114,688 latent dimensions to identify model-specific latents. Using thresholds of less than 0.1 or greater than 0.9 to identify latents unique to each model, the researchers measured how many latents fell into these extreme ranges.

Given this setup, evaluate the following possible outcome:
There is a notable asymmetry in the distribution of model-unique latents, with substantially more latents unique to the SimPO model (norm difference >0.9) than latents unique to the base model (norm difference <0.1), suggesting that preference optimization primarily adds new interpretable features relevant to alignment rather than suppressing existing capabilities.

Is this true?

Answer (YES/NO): NO